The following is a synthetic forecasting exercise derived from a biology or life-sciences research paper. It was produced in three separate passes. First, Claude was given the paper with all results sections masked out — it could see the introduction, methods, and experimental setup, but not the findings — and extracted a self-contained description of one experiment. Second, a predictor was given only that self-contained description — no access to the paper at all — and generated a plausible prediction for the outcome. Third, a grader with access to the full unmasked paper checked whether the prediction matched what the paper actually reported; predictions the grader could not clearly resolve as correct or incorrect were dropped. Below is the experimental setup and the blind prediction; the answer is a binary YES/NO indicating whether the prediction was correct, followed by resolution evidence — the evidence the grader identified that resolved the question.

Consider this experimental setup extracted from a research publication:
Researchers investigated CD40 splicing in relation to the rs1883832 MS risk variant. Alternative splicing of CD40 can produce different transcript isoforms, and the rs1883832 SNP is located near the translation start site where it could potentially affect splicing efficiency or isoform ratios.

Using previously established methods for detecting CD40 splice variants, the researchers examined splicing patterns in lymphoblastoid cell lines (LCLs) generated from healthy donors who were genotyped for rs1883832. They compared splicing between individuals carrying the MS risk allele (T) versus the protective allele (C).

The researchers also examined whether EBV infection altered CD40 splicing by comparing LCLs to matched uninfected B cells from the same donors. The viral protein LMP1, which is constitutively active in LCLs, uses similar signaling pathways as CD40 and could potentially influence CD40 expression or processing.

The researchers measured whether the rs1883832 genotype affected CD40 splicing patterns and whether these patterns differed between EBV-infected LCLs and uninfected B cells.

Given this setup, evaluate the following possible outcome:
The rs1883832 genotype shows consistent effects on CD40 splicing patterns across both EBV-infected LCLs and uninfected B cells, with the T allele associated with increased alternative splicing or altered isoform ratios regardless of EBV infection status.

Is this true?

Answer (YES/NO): NO